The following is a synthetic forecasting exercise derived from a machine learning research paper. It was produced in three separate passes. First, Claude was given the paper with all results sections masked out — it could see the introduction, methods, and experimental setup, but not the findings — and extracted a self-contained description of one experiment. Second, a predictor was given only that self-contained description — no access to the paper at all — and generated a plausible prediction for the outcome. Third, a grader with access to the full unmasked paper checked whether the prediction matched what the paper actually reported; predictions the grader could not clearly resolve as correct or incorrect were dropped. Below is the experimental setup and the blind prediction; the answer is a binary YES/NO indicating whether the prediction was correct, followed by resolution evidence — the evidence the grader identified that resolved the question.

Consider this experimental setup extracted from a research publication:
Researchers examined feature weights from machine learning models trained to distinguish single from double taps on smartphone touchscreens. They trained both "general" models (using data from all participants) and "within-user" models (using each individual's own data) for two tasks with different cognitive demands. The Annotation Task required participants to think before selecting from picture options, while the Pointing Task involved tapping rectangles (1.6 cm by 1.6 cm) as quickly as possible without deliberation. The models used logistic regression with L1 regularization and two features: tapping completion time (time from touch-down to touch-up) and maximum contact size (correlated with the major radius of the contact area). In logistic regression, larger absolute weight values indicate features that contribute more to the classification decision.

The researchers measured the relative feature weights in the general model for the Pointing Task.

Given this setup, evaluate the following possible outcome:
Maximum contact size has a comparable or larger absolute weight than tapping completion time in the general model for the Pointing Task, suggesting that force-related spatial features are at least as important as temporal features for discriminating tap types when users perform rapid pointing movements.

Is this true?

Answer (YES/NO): NO